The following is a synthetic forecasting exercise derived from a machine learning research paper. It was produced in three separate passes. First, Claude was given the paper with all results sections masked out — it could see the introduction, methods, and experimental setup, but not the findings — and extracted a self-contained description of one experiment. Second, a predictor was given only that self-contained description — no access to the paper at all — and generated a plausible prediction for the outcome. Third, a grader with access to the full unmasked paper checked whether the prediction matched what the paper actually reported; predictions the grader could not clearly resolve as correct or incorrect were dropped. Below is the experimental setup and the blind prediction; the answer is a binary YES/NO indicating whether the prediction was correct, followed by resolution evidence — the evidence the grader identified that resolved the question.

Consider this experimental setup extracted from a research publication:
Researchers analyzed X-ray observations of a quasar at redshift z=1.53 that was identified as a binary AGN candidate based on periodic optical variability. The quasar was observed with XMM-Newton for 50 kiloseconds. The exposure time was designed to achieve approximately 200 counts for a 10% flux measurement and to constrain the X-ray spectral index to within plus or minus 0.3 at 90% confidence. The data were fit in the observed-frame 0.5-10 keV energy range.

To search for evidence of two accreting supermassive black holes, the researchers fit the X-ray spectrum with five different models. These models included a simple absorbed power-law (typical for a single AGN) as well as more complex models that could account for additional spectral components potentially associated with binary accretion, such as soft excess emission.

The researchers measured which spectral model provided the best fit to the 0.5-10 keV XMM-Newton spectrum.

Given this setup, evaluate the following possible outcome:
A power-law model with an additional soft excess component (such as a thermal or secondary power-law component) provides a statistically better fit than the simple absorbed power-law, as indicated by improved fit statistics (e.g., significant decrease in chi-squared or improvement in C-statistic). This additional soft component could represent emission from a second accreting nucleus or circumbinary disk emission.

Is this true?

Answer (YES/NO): NO